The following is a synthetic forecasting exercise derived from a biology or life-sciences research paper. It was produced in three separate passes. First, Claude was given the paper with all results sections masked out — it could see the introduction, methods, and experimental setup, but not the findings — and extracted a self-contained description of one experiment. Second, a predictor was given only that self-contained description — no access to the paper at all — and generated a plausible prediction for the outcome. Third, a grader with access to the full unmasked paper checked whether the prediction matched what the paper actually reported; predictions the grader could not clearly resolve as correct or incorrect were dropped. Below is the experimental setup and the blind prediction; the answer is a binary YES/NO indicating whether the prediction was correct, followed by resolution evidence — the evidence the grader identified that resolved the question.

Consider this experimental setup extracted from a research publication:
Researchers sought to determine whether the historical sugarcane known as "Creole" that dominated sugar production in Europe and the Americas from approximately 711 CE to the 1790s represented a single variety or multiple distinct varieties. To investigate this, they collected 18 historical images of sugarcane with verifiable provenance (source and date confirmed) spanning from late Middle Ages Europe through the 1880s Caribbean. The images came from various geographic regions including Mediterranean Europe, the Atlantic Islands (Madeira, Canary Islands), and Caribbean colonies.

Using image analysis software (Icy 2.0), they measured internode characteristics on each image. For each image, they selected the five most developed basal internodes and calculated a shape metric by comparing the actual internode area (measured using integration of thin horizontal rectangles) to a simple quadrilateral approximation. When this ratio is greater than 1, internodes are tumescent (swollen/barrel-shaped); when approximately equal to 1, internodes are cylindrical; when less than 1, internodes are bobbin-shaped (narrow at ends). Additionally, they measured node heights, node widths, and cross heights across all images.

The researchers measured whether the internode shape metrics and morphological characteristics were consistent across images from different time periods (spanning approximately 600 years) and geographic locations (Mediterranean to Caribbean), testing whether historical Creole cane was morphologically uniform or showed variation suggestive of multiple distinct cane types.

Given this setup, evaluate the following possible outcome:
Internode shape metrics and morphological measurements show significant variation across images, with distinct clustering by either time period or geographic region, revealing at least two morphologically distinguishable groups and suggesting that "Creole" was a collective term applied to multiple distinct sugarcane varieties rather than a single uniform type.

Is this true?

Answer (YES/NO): NO